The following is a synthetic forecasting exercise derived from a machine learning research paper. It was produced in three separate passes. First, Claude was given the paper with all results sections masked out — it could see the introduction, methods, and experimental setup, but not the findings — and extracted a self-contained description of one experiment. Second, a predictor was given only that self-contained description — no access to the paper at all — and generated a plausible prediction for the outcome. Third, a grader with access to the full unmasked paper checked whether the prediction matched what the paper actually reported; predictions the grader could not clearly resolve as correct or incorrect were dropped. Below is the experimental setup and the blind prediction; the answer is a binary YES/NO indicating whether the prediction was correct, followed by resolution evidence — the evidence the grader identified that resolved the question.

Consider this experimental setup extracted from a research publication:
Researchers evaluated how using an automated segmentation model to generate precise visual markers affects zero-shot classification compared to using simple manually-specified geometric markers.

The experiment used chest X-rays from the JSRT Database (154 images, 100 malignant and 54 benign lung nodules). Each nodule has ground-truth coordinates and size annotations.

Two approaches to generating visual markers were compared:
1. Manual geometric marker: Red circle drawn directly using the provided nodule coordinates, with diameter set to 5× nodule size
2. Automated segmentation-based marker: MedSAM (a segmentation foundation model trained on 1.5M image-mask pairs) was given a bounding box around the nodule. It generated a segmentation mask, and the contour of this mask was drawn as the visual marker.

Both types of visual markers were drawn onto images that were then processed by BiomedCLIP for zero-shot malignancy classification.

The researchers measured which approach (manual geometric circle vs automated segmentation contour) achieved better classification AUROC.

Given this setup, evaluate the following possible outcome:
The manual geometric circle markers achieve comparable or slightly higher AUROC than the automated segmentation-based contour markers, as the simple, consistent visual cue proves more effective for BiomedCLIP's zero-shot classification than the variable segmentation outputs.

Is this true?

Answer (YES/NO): YES